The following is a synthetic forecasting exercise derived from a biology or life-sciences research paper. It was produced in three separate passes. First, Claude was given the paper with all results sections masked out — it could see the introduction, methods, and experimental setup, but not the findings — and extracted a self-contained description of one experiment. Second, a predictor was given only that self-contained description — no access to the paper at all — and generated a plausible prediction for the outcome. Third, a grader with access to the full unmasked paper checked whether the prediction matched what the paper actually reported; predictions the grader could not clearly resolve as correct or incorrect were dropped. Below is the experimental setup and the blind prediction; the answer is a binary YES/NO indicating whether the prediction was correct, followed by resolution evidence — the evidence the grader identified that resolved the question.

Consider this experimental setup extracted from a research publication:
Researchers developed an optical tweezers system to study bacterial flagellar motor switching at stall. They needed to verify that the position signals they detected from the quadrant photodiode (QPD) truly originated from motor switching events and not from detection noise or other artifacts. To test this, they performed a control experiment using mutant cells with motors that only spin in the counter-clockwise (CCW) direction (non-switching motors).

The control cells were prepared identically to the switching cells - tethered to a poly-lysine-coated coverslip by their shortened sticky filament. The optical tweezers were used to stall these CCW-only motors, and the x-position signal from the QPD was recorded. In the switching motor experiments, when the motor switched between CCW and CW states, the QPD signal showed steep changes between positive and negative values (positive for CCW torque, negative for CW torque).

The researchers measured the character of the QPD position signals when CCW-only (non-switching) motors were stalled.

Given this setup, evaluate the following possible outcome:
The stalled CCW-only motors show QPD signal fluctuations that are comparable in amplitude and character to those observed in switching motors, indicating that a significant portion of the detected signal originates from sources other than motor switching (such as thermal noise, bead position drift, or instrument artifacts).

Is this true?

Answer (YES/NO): NO